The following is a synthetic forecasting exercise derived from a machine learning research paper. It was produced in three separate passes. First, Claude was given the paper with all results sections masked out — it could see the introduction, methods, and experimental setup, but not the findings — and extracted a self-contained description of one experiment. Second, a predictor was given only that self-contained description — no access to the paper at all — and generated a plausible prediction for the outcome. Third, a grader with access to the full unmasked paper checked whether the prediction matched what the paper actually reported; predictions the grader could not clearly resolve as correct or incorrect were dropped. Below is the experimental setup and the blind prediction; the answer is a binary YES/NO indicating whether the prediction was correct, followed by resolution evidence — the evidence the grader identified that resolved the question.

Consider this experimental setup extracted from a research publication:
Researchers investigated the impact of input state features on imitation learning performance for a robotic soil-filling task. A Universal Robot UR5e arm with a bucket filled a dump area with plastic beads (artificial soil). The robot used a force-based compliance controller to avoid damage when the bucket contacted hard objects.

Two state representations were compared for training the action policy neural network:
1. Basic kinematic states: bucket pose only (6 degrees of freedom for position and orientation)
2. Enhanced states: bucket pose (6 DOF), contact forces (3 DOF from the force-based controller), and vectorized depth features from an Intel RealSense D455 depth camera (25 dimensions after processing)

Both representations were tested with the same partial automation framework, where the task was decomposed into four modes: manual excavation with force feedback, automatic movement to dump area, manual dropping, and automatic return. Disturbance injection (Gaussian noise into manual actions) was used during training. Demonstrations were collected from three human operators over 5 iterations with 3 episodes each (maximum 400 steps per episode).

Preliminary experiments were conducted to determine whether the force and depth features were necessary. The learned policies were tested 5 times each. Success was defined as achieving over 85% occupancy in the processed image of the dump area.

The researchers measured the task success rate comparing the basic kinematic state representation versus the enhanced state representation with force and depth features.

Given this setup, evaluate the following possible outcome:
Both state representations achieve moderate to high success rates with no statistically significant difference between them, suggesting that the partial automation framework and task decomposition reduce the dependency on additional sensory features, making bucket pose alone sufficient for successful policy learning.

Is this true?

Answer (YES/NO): NO